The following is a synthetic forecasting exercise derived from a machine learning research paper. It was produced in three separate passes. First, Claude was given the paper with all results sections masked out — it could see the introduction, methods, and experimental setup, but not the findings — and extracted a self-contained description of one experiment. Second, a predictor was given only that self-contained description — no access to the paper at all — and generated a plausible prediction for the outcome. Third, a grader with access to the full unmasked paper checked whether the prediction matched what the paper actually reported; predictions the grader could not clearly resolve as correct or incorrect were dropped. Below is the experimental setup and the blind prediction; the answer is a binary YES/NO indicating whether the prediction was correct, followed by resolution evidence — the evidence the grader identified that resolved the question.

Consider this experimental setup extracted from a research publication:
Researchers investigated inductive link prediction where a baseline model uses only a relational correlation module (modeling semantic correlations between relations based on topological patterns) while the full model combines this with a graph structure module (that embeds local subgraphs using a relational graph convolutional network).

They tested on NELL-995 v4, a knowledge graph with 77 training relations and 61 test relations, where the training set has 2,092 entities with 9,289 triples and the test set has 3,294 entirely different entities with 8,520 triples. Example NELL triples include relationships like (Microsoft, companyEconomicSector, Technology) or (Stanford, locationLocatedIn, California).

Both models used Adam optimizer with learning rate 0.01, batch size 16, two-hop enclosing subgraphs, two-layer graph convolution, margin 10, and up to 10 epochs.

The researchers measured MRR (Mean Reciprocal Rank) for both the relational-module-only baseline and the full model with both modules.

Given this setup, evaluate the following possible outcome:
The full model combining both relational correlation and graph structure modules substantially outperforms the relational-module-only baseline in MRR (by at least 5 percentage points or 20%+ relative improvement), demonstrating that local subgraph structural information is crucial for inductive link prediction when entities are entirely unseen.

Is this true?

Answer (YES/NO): YES